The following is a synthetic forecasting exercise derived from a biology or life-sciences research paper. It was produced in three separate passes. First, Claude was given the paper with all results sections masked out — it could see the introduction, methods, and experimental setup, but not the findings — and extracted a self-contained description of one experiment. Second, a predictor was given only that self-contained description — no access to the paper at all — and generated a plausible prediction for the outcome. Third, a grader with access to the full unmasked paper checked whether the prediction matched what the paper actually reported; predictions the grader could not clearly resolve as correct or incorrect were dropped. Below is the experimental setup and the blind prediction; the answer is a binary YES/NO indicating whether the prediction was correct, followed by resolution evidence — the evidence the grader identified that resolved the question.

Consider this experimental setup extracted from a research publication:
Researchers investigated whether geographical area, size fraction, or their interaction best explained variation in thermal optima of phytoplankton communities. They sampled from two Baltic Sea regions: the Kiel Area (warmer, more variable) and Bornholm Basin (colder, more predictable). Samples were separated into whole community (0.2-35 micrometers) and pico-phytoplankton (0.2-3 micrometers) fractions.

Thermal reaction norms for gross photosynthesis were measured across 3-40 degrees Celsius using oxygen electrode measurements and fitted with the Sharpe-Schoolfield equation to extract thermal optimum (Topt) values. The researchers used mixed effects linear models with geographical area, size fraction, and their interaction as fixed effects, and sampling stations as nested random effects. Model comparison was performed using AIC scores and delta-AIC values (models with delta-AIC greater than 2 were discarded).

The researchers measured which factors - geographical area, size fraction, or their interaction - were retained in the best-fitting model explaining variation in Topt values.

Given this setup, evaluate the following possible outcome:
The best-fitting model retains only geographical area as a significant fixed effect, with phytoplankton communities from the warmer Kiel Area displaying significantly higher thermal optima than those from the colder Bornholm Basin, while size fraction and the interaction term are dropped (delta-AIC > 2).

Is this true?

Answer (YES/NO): NO